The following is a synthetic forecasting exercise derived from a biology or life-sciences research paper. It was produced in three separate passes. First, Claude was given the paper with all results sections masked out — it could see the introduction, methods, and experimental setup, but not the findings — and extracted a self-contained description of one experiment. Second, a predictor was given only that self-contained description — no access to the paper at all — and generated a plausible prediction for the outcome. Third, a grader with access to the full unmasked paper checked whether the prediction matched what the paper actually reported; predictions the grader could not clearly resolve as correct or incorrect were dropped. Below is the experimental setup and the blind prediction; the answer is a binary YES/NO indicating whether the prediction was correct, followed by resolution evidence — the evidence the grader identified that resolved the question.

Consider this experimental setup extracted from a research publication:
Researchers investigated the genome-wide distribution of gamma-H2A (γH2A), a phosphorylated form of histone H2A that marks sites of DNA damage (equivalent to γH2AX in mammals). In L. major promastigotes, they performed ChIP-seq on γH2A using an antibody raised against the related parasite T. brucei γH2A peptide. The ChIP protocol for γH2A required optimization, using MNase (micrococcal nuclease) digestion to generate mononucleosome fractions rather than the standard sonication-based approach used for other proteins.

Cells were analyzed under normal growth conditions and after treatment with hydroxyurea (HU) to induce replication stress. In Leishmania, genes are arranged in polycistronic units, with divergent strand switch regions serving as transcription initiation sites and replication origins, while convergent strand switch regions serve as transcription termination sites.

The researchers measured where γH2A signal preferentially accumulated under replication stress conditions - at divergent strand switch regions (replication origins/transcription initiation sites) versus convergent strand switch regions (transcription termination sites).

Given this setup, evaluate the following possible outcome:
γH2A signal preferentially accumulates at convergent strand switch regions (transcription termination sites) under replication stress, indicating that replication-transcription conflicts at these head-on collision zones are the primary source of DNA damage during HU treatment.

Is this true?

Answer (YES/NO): YES